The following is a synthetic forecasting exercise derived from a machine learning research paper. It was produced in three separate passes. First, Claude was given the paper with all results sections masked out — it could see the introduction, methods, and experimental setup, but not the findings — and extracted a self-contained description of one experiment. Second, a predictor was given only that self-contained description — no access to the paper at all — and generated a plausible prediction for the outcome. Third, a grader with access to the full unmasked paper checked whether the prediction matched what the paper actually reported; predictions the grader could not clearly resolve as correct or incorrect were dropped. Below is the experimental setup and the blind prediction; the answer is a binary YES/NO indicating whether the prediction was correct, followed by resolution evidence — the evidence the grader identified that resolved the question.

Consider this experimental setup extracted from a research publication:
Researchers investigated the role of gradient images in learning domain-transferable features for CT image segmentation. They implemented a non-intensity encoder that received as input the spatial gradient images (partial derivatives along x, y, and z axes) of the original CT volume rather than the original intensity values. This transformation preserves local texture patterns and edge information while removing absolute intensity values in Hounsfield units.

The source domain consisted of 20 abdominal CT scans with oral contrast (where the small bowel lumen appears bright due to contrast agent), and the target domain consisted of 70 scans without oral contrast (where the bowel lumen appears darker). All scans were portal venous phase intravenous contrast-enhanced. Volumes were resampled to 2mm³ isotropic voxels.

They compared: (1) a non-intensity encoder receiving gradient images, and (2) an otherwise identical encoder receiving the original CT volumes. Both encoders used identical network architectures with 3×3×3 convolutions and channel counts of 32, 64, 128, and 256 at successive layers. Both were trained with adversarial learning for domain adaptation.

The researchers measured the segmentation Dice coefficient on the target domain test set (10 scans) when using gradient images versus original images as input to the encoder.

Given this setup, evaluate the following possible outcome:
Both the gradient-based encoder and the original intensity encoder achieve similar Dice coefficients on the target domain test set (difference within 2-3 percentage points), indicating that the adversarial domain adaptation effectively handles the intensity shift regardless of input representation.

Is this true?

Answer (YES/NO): NO